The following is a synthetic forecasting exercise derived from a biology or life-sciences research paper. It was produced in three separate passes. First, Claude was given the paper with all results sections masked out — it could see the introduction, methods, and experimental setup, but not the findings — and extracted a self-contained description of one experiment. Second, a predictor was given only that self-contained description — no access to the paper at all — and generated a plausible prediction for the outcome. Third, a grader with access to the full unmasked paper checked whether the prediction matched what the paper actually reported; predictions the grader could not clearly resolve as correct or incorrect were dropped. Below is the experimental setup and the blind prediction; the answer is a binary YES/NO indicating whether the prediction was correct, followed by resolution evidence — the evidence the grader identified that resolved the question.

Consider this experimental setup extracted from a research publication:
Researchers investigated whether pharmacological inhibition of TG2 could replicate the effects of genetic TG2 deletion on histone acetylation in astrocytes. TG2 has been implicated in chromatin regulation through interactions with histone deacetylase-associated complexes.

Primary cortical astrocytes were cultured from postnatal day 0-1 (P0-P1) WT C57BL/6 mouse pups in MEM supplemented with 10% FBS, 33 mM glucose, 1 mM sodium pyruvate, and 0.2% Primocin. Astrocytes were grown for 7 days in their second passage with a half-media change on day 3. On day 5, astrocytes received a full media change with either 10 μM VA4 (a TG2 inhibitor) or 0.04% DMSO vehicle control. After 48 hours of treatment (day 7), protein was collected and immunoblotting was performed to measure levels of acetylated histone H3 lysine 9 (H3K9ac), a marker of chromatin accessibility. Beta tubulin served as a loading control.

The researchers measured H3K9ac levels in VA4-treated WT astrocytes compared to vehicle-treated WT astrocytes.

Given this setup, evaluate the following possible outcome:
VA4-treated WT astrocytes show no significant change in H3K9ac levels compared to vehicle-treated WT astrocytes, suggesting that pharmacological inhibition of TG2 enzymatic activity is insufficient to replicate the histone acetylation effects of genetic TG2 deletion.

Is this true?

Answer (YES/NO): NO